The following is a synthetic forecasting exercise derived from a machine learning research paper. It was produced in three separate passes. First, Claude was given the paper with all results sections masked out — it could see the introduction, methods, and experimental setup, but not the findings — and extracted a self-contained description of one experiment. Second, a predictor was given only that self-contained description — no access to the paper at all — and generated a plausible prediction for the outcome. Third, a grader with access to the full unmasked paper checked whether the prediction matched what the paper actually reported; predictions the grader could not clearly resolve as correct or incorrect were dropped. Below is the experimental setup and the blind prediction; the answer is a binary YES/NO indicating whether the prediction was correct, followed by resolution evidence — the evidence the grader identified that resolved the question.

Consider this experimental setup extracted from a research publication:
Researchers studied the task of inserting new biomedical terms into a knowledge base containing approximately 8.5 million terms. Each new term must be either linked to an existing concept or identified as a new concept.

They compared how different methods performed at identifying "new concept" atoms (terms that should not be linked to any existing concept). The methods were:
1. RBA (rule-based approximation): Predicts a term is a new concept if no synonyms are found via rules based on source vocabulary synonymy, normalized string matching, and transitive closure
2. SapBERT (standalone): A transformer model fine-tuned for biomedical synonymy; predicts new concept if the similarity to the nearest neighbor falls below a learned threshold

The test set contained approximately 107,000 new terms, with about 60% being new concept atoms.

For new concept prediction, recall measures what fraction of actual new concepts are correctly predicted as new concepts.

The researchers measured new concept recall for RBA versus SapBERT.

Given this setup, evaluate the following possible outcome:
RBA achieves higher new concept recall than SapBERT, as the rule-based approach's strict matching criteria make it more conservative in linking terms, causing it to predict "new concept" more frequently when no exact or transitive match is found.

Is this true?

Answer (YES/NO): YES